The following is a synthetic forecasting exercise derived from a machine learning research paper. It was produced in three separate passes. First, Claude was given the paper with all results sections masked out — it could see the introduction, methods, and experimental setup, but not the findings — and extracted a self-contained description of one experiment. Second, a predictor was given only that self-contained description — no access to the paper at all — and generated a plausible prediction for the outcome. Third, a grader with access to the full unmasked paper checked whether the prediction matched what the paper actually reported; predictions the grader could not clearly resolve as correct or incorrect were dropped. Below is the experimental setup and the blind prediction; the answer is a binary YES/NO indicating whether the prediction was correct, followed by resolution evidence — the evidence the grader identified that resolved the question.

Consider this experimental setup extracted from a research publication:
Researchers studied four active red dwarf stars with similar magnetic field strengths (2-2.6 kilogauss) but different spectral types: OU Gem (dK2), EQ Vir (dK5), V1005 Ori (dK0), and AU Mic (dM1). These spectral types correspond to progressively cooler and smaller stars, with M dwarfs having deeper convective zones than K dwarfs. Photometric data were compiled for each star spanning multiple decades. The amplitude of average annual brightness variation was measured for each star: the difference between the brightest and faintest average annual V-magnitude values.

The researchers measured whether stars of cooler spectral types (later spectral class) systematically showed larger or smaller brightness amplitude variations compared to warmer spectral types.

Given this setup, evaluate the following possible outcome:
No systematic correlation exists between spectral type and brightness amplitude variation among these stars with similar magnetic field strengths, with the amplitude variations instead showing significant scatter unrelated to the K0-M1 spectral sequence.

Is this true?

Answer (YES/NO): YES